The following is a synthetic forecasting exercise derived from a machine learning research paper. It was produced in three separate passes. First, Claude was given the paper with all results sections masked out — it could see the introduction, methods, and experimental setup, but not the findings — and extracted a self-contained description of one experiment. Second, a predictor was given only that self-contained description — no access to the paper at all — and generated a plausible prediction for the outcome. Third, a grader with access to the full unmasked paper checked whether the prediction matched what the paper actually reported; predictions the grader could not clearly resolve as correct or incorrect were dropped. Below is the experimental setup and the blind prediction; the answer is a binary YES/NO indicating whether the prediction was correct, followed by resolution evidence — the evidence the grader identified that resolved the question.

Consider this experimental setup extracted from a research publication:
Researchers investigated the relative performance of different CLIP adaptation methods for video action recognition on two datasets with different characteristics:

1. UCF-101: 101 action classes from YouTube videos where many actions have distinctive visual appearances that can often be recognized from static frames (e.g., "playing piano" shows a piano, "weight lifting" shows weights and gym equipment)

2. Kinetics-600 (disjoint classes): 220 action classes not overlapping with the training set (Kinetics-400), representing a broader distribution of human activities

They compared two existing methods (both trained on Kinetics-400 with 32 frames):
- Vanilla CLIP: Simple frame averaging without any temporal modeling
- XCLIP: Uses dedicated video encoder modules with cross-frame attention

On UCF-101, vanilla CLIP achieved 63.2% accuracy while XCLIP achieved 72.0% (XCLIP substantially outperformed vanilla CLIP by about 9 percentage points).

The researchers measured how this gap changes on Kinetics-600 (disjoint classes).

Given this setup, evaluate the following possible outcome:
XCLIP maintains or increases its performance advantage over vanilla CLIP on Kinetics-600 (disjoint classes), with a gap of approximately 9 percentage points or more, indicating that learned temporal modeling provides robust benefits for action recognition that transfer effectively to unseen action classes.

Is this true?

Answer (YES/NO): NO